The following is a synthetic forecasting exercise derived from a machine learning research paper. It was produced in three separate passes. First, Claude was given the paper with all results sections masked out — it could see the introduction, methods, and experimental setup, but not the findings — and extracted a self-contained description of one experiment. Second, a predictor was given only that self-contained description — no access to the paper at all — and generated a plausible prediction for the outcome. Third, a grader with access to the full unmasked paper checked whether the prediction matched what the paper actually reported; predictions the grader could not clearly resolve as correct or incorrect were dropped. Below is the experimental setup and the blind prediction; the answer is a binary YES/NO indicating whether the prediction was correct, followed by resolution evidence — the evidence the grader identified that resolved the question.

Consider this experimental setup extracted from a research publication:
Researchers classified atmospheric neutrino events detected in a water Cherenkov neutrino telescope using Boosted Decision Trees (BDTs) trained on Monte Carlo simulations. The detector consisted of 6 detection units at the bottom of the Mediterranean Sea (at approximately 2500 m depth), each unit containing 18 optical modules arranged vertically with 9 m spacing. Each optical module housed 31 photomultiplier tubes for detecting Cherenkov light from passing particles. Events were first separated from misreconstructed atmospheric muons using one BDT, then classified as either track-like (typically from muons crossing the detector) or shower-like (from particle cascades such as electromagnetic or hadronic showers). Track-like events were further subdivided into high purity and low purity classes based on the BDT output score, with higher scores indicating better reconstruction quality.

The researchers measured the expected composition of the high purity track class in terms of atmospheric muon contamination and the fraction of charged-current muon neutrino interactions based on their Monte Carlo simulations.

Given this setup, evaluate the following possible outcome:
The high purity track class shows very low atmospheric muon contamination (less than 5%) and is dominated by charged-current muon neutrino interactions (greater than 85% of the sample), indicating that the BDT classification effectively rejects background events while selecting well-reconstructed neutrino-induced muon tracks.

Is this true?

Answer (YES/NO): YES